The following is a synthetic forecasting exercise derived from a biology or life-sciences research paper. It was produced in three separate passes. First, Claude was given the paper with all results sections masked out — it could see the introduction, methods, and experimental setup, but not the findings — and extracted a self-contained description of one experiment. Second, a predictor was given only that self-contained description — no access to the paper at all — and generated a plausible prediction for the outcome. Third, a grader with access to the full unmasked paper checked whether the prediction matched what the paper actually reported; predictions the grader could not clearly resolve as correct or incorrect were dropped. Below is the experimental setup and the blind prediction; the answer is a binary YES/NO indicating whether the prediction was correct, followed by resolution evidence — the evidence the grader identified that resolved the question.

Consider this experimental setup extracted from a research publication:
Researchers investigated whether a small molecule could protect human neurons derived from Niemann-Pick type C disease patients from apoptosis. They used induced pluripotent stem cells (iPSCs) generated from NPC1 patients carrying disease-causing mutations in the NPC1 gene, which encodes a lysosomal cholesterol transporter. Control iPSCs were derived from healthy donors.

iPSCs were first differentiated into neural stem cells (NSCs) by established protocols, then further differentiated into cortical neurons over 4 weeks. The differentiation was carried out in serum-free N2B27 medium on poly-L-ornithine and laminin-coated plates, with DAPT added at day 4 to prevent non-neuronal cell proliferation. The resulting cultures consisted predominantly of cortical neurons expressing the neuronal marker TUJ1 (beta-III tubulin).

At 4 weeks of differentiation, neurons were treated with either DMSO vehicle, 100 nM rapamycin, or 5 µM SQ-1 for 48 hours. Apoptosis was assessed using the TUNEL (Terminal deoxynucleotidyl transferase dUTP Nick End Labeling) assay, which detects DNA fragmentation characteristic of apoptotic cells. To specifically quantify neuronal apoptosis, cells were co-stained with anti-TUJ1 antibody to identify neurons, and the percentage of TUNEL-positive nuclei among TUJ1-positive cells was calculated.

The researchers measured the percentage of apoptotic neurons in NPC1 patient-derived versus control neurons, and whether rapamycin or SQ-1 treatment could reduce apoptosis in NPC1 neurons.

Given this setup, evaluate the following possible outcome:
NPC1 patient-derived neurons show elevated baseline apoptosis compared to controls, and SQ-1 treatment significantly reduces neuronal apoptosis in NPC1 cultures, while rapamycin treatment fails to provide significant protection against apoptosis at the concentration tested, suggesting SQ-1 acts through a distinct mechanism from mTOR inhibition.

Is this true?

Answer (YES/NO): NO